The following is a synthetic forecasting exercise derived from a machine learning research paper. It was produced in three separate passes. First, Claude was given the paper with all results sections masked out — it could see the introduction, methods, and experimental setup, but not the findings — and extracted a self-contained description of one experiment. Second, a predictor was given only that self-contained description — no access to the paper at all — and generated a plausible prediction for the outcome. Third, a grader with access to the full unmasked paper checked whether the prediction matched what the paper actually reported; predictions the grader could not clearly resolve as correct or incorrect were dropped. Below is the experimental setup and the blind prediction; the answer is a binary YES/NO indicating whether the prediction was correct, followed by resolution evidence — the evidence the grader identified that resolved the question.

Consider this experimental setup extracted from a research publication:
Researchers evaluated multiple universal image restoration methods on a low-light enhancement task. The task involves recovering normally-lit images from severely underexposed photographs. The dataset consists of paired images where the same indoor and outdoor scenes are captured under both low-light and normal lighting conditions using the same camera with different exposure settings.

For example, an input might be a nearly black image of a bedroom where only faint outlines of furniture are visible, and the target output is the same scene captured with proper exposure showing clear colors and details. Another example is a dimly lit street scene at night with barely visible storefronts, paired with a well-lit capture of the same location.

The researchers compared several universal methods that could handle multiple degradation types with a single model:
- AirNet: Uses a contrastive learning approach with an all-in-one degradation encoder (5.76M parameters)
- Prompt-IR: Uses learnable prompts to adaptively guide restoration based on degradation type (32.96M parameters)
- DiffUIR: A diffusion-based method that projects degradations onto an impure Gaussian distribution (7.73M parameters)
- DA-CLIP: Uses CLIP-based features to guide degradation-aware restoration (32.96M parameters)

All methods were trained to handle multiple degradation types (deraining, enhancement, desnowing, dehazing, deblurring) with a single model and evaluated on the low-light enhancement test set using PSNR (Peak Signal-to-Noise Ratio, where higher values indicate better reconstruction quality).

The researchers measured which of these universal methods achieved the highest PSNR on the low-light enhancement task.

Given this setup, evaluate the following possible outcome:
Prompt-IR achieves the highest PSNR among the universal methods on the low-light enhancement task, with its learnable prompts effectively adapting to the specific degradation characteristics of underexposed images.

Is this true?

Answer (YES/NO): NO